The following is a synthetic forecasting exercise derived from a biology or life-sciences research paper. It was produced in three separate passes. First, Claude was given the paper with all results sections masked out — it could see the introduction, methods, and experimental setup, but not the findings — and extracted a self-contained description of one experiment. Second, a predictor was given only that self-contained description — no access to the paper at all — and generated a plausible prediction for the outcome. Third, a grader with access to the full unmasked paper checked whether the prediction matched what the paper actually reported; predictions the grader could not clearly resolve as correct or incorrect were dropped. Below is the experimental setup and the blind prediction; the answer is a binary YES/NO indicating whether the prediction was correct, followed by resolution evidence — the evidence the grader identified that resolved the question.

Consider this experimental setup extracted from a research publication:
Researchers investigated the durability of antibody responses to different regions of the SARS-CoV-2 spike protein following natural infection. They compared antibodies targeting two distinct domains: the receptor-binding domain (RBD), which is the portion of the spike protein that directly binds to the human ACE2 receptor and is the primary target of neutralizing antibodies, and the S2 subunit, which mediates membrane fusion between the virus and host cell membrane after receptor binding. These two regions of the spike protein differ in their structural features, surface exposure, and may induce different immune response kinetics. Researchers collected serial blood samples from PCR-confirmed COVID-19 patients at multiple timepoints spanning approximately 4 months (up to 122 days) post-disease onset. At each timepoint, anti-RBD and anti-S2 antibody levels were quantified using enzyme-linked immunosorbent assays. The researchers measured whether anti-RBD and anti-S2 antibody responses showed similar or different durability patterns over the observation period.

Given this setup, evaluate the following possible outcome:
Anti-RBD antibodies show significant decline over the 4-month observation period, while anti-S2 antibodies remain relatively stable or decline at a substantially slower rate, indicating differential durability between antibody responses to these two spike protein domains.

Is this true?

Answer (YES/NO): NO